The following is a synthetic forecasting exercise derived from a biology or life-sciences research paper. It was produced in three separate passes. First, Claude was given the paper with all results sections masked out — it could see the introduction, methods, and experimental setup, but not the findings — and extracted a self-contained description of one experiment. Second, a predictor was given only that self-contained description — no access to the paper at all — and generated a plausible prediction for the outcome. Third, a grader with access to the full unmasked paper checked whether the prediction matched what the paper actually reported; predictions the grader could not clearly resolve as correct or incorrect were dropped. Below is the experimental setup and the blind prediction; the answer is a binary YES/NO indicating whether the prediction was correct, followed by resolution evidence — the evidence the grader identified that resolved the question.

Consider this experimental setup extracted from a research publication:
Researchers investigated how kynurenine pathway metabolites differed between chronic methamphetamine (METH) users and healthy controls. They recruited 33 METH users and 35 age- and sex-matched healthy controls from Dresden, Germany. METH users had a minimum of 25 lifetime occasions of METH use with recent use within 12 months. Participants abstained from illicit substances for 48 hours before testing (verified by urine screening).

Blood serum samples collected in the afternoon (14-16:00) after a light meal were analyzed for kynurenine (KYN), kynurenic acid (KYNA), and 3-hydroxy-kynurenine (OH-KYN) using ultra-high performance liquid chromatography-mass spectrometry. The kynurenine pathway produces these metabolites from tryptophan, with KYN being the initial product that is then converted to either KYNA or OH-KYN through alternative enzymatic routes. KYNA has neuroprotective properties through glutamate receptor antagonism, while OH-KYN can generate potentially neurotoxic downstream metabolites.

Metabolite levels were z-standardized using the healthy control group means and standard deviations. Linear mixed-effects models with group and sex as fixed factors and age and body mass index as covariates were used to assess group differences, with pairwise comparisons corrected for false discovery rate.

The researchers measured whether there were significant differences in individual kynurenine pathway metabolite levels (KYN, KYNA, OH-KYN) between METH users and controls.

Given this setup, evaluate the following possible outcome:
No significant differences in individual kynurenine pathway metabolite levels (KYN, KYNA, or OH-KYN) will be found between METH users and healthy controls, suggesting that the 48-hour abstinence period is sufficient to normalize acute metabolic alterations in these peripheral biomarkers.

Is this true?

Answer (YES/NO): YES